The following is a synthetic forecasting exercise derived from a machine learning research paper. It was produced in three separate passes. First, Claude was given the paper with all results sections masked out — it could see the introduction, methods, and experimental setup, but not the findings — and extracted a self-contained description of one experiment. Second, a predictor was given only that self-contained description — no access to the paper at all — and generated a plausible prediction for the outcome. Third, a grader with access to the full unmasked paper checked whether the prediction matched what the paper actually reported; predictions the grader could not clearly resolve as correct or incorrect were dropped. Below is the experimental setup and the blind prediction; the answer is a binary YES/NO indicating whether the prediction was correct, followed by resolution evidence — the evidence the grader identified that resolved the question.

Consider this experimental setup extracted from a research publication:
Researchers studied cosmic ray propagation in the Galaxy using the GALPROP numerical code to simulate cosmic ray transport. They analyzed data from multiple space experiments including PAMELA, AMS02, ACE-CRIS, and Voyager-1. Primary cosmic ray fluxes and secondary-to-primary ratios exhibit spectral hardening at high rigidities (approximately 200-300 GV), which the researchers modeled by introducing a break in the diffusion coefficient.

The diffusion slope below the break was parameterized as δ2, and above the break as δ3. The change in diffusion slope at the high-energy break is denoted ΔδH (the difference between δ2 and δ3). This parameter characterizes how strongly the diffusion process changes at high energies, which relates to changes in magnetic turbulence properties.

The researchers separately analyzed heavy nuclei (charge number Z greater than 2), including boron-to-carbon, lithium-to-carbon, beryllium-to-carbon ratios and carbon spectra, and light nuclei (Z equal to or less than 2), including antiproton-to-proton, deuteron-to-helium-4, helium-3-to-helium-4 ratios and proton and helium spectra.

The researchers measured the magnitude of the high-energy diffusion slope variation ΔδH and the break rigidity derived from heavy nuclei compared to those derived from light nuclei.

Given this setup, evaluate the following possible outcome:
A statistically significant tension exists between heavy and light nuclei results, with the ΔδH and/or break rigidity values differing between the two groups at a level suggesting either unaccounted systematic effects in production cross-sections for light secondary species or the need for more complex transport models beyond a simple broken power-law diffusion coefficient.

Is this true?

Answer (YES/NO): NO